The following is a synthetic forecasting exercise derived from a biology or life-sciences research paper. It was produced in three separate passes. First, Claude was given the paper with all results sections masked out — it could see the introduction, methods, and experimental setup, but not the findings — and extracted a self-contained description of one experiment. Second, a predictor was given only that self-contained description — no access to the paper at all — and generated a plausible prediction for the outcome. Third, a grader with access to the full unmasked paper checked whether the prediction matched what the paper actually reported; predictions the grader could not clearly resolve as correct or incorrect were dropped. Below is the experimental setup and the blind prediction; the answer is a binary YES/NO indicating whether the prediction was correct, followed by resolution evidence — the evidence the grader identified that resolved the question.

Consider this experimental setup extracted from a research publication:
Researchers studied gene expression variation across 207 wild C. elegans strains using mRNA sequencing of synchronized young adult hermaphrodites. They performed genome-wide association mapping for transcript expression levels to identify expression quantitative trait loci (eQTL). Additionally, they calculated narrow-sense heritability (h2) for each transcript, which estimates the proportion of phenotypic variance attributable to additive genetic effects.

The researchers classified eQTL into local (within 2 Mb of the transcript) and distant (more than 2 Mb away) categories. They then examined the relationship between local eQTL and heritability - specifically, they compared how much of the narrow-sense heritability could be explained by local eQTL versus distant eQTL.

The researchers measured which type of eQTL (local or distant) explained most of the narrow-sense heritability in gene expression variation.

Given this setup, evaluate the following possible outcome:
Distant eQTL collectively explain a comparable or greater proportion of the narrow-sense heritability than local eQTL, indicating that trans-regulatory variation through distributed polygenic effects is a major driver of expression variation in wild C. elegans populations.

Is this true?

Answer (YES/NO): NO